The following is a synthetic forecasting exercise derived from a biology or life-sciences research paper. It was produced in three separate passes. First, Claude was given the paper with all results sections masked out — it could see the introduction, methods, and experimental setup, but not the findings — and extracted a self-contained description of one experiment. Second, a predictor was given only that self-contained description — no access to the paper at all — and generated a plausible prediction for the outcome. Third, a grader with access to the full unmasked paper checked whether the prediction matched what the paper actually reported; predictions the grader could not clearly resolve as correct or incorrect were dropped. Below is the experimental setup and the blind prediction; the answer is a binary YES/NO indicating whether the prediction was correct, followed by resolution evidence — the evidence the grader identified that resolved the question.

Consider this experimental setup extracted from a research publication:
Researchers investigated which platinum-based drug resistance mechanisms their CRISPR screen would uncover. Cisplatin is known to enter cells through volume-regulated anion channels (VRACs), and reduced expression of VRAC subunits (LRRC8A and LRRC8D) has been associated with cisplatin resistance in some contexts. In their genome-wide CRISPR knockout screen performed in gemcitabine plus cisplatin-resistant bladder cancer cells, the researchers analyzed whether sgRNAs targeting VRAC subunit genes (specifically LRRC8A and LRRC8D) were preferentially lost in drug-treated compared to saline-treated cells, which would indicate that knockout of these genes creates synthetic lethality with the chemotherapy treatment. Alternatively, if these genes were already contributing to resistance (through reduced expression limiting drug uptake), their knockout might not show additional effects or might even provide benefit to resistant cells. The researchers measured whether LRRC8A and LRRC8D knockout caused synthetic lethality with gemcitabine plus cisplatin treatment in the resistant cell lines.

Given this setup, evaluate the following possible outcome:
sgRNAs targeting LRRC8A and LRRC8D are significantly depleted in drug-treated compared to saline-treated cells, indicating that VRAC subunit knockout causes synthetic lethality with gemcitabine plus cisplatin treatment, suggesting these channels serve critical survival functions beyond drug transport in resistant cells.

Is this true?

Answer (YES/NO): NO